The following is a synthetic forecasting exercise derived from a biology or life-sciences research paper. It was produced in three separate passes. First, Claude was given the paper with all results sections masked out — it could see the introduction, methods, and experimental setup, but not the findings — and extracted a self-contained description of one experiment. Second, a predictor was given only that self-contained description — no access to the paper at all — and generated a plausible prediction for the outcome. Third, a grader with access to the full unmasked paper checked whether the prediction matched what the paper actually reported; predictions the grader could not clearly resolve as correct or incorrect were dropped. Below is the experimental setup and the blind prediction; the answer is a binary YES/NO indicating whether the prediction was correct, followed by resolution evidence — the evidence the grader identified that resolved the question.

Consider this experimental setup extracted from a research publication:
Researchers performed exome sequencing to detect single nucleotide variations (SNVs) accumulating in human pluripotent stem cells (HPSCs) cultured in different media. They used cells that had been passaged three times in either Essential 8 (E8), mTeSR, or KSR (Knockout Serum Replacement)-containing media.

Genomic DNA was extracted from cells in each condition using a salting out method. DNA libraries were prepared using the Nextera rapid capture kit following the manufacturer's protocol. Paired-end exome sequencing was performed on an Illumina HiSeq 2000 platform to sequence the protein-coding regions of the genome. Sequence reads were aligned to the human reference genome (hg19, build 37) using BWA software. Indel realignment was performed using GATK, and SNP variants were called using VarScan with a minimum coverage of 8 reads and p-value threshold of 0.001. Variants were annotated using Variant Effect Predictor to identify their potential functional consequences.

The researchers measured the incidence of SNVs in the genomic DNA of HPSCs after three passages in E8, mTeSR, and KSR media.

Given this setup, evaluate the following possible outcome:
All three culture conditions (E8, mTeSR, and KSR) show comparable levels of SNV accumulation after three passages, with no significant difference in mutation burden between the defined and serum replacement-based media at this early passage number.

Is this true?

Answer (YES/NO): NO